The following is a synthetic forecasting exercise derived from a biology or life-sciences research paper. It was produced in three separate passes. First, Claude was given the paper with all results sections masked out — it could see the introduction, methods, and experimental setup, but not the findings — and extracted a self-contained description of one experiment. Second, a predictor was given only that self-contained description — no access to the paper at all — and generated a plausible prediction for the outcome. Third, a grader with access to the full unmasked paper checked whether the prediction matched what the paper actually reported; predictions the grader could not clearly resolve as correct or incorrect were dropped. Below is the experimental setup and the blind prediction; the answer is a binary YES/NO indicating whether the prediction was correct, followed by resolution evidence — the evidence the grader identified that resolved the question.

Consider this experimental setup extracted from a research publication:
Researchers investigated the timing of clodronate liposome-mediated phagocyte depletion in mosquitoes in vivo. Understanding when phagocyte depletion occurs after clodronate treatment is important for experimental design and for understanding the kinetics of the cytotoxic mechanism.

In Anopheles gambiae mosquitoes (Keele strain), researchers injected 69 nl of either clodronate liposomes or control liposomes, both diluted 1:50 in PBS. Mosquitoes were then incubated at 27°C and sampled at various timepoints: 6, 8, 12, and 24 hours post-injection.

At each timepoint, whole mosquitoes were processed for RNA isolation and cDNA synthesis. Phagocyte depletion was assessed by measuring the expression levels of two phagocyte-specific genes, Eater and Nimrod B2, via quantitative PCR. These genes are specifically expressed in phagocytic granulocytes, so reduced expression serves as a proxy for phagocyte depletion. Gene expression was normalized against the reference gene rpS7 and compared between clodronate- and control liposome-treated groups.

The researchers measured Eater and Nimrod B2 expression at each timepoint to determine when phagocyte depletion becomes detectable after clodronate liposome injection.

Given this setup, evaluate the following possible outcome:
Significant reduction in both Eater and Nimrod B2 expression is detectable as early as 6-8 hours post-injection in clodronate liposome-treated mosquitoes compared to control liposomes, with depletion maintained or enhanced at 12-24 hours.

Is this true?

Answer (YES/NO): NO